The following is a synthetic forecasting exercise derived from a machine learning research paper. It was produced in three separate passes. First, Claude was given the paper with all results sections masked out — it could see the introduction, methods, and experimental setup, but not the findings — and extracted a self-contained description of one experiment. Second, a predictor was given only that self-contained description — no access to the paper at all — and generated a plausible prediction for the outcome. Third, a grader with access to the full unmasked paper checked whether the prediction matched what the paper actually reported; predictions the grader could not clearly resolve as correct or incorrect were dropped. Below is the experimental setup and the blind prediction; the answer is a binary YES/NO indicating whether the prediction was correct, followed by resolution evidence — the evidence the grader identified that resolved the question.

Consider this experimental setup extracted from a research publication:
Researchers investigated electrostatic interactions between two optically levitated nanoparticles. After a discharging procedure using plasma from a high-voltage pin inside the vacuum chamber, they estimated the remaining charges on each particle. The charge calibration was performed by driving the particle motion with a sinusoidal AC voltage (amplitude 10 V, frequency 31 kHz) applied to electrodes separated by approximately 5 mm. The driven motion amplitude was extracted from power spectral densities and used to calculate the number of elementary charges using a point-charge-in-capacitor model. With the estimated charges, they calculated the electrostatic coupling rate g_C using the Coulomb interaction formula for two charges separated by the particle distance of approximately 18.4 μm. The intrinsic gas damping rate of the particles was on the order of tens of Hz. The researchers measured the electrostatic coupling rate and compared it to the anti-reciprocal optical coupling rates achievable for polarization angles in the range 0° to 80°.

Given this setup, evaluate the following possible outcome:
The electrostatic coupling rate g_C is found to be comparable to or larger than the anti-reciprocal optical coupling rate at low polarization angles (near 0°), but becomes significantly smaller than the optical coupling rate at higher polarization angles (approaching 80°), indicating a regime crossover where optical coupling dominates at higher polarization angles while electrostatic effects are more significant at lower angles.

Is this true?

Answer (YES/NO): NO